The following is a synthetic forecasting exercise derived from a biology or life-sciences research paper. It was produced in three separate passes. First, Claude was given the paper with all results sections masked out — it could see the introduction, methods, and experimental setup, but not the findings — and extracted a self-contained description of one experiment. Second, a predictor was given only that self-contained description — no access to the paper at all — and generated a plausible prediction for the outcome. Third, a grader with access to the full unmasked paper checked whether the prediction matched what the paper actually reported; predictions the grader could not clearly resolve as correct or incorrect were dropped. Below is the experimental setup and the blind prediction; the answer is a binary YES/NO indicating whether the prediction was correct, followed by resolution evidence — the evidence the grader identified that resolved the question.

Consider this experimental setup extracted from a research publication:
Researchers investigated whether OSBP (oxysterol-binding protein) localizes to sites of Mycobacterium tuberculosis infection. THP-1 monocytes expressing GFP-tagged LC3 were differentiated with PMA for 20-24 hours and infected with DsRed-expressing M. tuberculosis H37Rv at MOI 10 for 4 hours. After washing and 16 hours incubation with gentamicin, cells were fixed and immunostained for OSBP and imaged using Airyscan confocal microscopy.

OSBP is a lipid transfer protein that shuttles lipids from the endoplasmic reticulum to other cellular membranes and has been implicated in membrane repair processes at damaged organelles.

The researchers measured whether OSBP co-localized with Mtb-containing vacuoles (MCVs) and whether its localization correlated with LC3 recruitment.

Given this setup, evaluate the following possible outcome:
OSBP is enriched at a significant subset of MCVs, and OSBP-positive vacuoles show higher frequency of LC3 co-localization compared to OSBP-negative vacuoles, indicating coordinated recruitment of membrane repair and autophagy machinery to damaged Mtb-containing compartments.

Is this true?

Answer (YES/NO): YES